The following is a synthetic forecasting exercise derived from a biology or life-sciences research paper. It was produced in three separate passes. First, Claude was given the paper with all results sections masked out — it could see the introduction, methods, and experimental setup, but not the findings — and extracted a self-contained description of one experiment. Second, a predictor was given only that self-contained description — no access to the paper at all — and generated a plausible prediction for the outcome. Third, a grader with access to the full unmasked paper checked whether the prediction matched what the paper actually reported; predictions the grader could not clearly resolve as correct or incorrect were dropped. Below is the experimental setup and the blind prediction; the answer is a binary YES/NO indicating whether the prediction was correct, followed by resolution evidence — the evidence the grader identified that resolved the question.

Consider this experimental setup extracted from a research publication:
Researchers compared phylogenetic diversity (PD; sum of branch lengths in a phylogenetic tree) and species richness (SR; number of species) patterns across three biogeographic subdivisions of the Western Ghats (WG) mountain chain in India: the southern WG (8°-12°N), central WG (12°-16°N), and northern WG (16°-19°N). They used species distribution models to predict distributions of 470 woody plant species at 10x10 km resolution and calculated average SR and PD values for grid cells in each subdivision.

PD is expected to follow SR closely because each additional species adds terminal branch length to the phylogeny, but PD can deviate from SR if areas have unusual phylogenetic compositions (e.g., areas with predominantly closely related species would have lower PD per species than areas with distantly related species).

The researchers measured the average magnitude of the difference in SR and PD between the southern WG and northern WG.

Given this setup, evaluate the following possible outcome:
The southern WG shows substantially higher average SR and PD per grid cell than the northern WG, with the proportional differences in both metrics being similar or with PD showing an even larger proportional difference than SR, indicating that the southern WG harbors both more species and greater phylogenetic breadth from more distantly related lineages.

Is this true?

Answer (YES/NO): NO